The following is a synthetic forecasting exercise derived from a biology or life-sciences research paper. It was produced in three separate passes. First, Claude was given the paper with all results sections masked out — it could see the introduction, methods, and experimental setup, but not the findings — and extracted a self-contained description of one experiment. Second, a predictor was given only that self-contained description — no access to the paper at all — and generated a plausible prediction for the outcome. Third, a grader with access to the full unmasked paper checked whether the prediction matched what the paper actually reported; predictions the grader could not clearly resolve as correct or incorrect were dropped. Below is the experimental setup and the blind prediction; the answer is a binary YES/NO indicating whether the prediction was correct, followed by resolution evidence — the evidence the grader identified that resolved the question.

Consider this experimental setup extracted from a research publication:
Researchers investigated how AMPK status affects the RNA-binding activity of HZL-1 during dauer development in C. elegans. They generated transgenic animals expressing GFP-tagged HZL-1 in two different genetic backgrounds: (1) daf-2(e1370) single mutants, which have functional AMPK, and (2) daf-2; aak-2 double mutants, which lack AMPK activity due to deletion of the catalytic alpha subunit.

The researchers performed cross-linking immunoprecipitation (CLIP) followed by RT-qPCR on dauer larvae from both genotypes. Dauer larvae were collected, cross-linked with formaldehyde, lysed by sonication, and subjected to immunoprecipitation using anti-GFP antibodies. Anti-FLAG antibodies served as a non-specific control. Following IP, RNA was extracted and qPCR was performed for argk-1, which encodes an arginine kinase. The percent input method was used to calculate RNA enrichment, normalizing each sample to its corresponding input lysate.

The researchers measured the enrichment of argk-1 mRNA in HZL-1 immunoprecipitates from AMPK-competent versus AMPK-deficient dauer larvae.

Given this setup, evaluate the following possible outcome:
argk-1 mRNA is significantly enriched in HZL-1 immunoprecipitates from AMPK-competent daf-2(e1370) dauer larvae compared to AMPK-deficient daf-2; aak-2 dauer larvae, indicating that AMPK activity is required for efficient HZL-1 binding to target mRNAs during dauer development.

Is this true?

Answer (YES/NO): NO